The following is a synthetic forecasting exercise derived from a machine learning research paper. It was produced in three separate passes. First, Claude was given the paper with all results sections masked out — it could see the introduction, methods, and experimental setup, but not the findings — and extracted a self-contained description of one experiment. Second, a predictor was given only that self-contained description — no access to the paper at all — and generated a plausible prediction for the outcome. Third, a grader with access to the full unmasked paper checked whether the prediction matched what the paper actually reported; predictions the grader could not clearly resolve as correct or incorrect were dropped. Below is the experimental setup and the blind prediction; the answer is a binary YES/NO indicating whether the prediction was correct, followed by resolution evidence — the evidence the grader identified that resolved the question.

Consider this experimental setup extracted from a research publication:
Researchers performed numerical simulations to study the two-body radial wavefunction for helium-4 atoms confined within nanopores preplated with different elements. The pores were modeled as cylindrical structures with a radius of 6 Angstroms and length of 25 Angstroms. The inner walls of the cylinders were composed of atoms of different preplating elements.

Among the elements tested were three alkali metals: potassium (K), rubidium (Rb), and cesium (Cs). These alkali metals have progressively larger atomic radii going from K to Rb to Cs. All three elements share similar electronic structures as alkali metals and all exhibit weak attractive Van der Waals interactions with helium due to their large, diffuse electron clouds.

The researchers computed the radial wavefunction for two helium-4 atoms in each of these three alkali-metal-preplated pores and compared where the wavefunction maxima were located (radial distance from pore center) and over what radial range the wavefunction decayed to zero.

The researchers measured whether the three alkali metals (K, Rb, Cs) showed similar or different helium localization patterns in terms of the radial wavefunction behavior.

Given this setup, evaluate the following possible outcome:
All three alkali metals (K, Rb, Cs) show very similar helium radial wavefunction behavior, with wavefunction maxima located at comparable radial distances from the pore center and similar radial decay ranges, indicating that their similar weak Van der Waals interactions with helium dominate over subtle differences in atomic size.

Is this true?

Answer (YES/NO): YES